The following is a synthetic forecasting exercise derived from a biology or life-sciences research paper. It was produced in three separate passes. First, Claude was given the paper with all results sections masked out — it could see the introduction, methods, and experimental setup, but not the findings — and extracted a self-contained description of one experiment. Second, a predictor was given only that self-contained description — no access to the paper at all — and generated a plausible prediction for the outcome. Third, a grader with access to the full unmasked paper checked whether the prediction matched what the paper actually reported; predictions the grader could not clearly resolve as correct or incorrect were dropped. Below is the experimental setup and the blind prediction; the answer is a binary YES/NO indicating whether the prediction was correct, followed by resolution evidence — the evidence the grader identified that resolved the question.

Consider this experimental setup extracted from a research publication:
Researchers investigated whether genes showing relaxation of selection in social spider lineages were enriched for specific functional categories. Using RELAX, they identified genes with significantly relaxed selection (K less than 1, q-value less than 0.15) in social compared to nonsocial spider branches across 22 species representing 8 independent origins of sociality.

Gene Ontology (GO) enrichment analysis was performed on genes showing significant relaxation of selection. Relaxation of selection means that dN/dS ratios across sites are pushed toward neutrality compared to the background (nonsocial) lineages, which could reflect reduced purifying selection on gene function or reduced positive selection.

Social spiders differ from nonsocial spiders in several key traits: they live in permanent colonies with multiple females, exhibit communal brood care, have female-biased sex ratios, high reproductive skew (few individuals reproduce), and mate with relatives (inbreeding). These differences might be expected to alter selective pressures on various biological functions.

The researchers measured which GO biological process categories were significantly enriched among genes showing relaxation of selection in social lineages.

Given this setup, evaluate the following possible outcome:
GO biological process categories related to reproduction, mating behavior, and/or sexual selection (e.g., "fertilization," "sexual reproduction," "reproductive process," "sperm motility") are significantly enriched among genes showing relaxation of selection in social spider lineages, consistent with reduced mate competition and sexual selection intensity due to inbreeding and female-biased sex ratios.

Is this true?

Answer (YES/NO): YES